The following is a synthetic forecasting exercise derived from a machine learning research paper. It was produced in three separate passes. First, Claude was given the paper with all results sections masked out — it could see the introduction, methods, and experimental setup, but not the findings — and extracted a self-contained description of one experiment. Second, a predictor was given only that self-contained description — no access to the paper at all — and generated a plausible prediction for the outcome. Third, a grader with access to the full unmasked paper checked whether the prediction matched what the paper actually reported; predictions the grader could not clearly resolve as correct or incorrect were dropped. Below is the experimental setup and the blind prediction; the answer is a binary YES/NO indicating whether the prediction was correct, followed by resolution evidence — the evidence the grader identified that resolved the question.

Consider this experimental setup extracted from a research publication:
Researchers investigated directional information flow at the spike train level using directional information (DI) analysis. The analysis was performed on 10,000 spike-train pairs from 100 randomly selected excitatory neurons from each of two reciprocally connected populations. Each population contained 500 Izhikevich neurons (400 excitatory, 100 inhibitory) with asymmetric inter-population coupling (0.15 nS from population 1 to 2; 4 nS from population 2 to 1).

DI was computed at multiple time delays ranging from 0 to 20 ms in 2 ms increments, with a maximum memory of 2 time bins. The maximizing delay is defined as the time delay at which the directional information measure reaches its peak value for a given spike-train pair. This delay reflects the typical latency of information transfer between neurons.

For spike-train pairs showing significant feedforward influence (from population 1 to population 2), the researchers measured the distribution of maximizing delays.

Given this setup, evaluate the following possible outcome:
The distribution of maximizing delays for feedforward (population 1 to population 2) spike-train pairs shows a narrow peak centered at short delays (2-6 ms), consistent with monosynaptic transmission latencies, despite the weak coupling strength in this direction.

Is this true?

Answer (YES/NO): NO